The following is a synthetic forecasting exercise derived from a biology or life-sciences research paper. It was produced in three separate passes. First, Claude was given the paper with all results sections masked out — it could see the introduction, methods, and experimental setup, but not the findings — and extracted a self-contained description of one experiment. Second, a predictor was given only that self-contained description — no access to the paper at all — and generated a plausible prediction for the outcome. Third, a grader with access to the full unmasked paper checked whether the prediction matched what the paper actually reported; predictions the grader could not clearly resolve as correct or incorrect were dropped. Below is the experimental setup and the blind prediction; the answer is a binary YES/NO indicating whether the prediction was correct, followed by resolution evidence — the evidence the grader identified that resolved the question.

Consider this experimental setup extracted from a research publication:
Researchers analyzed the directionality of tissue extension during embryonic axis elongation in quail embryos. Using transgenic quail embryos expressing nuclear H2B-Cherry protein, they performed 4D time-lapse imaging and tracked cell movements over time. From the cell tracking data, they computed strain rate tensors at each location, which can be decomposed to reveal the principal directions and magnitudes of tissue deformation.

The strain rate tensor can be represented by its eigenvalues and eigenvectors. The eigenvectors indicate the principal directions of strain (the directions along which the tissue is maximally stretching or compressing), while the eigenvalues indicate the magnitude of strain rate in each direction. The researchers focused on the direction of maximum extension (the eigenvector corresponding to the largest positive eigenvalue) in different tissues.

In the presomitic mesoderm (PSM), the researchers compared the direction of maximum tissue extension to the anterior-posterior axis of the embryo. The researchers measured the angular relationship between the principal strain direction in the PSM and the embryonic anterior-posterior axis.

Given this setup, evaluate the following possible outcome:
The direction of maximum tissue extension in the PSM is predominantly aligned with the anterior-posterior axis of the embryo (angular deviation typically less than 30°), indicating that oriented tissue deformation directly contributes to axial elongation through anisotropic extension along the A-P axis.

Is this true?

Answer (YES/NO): YES